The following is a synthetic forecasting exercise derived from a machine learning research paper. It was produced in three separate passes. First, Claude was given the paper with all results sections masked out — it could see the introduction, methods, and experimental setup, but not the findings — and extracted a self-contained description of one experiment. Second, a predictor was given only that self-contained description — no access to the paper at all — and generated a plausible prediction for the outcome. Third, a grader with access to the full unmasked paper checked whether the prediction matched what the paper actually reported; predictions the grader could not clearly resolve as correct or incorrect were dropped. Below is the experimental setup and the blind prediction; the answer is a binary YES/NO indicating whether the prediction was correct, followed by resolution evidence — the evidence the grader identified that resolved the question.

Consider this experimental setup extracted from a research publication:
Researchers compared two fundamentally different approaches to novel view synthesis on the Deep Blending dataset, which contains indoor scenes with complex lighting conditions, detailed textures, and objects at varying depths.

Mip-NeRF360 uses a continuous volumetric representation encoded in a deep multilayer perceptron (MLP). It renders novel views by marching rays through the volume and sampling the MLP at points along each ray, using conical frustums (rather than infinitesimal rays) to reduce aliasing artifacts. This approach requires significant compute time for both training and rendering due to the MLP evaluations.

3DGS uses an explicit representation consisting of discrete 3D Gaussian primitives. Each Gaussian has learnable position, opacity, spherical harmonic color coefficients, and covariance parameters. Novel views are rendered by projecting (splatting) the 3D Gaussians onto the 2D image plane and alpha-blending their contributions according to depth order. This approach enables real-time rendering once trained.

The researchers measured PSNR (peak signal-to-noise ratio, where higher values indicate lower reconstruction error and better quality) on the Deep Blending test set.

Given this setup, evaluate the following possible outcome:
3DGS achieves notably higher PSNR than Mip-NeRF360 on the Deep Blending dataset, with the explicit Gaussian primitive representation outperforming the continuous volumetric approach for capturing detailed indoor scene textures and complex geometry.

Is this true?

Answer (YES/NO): NO